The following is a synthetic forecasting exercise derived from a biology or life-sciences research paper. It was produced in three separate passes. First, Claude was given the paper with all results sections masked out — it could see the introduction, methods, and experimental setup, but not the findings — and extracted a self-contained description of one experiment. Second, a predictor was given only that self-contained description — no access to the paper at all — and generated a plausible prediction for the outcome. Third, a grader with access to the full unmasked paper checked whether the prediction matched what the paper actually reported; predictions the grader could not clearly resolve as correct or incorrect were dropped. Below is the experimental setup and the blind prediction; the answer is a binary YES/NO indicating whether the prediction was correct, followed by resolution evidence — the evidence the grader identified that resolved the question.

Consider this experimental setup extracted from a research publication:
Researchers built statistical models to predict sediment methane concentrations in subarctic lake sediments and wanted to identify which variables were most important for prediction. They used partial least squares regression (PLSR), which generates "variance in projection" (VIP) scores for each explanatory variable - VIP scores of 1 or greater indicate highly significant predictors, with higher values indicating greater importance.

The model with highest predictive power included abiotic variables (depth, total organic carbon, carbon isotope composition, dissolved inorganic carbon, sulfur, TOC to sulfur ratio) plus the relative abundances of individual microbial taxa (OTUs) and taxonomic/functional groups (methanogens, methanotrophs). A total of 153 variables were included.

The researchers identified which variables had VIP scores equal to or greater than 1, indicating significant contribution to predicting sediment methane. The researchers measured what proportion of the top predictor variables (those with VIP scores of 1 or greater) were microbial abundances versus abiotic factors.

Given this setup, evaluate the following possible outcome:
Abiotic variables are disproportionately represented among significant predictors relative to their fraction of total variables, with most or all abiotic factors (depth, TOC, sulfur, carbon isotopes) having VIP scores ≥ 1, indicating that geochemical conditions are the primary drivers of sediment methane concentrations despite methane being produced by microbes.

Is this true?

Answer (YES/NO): NO